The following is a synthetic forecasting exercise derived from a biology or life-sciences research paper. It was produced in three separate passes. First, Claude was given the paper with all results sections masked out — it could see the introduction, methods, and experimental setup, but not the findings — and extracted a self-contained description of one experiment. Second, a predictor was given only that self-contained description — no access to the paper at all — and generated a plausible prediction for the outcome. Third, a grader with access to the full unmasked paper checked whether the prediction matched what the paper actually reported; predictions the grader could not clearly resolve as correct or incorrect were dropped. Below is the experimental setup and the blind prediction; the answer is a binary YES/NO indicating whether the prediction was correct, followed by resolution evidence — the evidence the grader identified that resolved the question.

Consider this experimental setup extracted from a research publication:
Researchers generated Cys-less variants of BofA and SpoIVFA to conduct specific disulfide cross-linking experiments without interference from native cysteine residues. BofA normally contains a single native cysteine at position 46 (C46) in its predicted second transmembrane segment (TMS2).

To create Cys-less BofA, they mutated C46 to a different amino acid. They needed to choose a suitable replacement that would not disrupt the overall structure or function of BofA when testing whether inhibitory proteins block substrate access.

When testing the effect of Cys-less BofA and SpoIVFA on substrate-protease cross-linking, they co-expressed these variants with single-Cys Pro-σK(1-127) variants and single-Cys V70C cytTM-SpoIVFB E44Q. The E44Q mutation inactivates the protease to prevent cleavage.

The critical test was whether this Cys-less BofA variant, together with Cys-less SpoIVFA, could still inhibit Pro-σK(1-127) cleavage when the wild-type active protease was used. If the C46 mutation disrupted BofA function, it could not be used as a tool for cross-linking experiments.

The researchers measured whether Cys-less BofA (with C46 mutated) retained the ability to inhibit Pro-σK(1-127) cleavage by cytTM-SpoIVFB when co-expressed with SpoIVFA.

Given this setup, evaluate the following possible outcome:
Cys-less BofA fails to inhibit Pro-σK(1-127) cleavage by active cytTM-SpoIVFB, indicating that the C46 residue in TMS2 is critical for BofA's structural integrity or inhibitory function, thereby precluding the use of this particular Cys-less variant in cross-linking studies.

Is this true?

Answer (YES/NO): NO